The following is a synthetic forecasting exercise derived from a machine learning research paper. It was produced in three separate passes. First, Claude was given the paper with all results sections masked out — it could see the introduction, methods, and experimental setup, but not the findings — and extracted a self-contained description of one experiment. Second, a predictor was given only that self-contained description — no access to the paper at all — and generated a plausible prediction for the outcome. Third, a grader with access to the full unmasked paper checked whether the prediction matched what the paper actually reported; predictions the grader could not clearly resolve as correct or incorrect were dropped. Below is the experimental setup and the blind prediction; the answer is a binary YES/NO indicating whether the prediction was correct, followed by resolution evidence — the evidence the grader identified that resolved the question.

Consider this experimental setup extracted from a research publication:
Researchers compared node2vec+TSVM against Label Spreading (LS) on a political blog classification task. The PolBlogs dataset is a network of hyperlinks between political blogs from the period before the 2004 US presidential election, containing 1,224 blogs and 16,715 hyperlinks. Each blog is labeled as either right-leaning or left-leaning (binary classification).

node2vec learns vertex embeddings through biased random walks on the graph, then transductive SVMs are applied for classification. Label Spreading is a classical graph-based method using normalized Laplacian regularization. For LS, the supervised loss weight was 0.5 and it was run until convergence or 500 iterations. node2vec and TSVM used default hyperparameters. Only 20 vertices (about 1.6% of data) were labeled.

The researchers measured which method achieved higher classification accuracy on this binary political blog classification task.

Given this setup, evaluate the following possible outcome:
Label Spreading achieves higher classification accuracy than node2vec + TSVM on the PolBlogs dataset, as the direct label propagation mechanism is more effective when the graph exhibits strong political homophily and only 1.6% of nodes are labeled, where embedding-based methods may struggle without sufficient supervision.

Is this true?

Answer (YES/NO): NO